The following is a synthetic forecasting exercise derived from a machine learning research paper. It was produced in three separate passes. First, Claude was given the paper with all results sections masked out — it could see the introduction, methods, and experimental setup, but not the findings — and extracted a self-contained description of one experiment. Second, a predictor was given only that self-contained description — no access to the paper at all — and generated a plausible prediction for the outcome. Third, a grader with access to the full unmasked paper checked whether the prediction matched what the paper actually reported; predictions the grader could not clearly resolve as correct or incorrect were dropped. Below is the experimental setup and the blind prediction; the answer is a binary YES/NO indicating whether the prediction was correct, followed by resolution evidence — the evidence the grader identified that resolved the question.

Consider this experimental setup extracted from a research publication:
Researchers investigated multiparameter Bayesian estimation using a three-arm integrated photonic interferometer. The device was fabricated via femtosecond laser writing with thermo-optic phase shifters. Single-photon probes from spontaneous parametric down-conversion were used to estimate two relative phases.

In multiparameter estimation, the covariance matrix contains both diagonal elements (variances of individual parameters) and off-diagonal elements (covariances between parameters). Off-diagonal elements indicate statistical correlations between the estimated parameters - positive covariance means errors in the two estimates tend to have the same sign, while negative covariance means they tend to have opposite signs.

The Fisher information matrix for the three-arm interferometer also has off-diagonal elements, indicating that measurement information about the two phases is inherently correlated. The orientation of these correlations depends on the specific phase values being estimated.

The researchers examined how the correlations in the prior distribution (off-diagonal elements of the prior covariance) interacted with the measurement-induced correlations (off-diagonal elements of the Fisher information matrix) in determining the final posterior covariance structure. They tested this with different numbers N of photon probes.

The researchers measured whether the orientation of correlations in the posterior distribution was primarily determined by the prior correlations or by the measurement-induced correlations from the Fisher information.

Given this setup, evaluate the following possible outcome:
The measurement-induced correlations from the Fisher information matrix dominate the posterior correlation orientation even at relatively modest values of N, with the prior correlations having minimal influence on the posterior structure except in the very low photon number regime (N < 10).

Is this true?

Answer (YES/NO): NO